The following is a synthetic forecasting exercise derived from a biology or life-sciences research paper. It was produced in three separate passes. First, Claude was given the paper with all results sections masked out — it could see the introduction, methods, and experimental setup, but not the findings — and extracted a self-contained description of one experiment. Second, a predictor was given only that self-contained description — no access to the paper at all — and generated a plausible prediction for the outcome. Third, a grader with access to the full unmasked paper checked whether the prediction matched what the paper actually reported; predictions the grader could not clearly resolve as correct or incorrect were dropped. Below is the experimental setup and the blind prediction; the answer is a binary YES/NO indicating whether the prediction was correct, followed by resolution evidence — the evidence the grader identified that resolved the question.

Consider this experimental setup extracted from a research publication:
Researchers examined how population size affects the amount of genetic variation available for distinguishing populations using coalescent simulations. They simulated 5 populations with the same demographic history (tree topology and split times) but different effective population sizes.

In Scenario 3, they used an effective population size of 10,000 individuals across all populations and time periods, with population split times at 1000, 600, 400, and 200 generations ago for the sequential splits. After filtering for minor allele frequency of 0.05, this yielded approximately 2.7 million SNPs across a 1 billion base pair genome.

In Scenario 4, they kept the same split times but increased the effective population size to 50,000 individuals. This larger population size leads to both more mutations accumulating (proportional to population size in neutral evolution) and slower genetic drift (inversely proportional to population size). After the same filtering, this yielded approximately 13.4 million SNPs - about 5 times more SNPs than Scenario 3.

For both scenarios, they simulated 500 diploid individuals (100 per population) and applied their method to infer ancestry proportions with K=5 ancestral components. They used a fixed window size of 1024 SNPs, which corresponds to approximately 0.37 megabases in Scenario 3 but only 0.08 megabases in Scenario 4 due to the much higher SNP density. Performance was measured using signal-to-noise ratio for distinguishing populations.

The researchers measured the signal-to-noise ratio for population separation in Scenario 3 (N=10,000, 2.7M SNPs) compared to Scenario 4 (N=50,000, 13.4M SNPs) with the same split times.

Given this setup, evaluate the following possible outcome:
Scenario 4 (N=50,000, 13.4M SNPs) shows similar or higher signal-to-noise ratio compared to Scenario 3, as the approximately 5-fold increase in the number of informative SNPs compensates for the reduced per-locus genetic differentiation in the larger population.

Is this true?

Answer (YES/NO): NO